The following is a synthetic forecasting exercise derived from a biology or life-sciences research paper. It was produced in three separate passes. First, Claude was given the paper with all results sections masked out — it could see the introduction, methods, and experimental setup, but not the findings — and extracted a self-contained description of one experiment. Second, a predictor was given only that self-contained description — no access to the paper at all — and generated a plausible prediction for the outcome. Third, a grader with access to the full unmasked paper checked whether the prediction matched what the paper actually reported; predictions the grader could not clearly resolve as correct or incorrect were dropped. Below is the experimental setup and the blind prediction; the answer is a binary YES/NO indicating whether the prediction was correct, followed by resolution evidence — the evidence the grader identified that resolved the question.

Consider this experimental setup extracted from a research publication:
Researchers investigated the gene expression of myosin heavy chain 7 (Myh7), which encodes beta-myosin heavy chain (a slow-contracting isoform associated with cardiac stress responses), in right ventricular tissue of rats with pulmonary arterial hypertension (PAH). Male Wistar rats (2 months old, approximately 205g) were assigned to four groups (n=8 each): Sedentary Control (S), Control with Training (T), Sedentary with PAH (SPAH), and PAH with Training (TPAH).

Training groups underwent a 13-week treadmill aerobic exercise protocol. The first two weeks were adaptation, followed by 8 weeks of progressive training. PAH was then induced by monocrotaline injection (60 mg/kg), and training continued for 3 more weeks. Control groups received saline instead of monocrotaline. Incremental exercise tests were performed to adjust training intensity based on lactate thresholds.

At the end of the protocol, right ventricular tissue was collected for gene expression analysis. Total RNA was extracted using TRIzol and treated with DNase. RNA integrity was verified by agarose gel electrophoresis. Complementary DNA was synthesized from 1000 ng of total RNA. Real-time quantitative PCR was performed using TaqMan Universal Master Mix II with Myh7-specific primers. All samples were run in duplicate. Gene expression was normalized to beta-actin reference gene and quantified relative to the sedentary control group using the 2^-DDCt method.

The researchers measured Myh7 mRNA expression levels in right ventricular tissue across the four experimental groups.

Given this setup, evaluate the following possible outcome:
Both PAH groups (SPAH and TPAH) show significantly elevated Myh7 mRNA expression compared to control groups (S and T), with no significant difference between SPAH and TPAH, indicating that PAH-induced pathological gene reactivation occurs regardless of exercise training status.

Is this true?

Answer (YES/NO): NO